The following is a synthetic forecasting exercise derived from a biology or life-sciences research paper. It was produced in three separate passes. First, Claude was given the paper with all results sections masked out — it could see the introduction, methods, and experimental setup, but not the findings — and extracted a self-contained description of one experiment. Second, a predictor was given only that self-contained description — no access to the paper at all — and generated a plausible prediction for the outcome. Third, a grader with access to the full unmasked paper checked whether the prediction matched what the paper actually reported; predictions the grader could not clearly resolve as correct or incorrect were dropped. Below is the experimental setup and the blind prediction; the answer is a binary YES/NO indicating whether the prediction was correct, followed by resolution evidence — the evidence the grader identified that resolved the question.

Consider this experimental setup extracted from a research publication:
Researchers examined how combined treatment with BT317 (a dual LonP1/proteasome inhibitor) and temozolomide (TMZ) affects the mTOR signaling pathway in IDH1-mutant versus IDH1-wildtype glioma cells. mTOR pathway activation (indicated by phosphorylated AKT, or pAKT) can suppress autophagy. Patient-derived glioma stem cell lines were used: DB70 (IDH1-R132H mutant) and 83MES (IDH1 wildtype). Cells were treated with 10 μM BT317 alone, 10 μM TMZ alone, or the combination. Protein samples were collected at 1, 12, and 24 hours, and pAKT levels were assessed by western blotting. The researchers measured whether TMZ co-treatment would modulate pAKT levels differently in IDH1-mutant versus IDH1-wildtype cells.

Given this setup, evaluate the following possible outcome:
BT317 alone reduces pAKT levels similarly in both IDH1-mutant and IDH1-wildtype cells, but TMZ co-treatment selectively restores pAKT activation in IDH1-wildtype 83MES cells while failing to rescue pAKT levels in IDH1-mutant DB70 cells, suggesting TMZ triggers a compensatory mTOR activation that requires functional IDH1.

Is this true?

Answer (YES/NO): NO